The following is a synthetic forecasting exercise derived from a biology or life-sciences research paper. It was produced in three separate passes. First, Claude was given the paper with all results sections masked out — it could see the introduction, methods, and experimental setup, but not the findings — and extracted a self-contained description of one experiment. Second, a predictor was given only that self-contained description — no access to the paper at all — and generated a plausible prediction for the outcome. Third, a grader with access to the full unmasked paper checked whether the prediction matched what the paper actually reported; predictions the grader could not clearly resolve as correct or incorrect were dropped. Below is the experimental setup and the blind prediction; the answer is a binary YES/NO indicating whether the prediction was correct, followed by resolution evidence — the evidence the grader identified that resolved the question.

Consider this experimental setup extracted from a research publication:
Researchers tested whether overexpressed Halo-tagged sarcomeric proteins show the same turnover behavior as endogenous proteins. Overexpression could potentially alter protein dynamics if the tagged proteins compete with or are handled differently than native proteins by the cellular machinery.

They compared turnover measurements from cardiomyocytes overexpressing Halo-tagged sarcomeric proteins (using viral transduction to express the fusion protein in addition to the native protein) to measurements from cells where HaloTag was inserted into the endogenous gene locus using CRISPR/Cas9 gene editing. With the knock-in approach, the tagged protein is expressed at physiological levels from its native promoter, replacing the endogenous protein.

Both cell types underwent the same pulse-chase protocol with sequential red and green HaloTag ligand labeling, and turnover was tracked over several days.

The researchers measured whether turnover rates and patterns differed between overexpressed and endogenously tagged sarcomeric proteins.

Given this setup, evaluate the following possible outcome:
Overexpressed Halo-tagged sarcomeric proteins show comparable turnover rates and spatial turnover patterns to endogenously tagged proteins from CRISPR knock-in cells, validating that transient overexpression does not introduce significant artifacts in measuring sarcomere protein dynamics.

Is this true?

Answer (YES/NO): YES